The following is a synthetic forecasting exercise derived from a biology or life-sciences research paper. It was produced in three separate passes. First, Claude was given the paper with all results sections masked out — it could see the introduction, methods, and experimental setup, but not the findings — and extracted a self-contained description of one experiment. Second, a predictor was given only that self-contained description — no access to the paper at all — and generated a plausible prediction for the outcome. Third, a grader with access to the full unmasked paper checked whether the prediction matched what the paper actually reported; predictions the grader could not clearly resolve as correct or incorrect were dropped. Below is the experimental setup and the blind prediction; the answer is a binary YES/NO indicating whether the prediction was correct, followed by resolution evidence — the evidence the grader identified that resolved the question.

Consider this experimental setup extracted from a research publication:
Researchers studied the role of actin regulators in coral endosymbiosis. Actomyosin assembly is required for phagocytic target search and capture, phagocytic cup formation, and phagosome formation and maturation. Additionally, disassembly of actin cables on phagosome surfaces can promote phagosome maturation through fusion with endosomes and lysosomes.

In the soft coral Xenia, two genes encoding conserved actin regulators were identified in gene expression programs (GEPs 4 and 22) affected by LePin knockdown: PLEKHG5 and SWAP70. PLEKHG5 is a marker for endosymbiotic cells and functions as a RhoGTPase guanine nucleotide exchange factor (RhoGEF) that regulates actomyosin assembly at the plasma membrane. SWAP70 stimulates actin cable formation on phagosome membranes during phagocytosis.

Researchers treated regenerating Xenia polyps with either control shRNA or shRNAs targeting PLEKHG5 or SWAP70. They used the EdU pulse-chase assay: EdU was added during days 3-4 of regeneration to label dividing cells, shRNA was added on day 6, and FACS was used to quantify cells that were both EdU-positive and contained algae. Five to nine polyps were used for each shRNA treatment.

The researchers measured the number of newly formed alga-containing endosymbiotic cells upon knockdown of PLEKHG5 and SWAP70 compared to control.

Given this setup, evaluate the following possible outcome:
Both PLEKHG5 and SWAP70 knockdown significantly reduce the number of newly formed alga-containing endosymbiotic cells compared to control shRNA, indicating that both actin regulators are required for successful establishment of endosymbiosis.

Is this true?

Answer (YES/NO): YES